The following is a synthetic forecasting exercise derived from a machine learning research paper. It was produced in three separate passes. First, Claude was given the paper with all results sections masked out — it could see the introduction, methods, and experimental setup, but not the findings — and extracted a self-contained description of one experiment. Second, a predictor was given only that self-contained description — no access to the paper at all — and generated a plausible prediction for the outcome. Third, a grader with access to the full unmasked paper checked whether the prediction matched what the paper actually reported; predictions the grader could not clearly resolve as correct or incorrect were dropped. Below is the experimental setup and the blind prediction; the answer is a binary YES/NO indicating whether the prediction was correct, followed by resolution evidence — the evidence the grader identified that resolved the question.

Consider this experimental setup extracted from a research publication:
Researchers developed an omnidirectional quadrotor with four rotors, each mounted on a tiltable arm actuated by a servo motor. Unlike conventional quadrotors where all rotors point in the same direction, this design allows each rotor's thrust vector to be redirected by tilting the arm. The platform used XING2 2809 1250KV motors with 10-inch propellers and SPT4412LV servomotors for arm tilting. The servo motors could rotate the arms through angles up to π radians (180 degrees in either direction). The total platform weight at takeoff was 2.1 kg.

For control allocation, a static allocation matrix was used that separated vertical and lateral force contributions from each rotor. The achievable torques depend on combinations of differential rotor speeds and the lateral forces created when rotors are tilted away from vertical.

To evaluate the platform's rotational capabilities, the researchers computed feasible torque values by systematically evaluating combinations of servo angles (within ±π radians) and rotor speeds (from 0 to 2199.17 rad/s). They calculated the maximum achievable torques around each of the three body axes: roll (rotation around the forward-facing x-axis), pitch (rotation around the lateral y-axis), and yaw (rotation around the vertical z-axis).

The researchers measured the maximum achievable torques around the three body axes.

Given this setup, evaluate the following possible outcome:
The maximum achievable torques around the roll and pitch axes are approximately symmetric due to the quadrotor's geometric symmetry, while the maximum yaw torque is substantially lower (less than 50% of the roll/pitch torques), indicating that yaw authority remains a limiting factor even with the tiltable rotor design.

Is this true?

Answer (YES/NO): NO